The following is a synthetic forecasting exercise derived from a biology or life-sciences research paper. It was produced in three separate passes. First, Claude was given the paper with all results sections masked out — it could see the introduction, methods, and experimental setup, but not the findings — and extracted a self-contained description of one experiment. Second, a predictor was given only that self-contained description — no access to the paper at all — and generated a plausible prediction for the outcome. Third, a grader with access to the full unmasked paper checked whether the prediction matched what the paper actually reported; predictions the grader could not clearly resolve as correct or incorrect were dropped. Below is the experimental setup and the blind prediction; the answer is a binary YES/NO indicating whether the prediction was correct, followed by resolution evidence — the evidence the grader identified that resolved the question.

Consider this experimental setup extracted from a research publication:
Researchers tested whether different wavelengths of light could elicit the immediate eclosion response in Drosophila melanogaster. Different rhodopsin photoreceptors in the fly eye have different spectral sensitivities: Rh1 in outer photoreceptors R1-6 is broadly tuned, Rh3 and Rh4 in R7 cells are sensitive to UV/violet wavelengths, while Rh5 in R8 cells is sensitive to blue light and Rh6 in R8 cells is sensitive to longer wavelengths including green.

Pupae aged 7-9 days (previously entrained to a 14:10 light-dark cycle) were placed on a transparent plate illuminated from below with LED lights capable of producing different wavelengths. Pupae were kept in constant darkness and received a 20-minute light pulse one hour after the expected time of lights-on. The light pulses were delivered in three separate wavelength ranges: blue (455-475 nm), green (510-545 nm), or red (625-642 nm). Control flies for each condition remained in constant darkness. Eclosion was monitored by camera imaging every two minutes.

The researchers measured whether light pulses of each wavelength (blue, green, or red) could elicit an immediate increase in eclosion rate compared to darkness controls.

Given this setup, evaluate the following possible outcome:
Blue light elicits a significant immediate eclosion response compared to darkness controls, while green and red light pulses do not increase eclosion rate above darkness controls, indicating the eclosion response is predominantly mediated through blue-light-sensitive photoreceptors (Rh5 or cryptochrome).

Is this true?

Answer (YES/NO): NO